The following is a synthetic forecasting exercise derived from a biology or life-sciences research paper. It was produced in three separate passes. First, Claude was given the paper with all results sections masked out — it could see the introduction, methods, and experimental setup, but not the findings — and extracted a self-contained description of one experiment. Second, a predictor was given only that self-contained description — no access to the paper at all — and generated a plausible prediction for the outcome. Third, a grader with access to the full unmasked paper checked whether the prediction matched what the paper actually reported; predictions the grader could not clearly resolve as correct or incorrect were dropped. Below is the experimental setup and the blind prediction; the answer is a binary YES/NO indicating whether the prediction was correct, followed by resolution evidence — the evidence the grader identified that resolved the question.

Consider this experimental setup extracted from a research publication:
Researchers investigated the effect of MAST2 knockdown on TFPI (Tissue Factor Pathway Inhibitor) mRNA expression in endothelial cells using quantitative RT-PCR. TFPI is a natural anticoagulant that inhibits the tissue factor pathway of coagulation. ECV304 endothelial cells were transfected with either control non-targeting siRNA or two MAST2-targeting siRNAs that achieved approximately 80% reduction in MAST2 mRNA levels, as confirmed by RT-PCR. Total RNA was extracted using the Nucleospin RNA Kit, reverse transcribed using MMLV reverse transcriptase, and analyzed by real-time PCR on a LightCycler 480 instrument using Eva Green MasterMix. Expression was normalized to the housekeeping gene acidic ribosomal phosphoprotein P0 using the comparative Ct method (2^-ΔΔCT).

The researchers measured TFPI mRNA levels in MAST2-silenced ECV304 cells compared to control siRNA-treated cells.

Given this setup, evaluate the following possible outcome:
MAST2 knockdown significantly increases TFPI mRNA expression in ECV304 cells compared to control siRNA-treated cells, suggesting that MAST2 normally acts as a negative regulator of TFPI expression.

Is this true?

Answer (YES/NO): YES